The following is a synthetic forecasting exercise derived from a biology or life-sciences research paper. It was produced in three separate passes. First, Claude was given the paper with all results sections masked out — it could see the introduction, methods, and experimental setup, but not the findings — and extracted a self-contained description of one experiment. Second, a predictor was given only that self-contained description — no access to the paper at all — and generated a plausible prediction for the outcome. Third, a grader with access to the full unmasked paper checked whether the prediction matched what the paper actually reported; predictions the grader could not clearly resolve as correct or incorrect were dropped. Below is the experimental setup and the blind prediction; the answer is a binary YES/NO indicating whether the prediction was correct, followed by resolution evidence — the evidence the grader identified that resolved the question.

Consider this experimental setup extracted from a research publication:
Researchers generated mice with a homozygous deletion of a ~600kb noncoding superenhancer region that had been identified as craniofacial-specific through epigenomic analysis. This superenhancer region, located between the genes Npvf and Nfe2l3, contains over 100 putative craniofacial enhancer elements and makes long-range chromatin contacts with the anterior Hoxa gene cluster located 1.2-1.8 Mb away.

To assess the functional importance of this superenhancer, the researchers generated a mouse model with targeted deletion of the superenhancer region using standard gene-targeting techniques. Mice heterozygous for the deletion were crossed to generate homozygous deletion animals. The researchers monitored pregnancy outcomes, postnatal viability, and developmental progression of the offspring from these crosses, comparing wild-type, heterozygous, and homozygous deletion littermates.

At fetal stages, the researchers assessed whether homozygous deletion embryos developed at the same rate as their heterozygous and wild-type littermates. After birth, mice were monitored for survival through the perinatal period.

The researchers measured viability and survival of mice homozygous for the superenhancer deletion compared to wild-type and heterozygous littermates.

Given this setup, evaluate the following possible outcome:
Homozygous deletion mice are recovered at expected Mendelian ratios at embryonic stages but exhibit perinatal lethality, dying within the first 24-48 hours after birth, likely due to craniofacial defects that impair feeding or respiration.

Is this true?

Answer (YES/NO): YES